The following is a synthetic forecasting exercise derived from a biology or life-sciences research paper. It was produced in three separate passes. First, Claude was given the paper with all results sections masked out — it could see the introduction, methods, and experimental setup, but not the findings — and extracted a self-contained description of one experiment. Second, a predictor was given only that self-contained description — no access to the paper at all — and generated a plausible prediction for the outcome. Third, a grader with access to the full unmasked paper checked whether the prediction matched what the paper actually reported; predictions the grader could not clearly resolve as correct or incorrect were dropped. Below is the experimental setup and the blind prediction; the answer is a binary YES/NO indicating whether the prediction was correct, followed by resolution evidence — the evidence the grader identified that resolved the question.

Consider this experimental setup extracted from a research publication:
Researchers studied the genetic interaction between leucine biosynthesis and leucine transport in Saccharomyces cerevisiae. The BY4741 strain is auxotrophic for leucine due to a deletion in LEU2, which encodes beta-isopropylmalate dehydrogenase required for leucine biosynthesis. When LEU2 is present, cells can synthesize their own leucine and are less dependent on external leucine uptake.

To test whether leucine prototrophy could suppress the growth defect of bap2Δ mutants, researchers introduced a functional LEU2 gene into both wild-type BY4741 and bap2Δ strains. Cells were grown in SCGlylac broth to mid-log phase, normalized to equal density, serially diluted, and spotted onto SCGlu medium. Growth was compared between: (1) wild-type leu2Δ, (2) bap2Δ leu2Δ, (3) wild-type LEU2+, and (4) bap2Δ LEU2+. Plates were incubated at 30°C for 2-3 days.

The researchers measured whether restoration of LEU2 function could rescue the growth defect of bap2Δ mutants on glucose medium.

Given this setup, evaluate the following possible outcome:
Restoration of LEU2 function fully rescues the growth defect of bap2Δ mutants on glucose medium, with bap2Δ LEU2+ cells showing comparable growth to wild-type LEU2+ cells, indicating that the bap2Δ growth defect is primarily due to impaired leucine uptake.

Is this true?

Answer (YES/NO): YES